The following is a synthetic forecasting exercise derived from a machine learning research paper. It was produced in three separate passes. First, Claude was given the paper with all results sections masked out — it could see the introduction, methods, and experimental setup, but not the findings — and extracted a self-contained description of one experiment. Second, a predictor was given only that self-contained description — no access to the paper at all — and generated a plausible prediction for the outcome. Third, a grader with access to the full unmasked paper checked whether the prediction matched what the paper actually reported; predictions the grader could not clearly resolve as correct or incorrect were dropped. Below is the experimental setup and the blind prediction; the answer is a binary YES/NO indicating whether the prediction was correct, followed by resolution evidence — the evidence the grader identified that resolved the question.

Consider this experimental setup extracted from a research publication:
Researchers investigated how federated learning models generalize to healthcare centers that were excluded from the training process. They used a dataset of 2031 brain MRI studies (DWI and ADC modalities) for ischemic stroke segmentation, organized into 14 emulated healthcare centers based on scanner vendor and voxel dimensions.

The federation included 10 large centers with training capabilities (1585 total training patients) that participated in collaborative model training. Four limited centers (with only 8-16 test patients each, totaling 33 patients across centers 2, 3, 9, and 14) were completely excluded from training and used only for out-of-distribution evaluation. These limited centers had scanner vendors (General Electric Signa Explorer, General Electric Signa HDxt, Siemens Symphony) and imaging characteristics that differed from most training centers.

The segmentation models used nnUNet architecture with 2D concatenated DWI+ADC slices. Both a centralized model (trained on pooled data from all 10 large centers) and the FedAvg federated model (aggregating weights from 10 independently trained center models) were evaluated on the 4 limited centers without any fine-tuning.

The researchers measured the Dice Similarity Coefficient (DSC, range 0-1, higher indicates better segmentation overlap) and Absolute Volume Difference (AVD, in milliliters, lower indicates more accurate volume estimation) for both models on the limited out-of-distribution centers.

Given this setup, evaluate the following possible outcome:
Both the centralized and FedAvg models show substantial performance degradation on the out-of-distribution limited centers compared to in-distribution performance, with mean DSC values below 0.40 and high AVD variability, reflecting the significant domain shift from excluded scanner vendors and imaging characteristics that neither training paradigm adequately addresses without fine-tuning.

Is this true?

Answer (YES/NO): NO